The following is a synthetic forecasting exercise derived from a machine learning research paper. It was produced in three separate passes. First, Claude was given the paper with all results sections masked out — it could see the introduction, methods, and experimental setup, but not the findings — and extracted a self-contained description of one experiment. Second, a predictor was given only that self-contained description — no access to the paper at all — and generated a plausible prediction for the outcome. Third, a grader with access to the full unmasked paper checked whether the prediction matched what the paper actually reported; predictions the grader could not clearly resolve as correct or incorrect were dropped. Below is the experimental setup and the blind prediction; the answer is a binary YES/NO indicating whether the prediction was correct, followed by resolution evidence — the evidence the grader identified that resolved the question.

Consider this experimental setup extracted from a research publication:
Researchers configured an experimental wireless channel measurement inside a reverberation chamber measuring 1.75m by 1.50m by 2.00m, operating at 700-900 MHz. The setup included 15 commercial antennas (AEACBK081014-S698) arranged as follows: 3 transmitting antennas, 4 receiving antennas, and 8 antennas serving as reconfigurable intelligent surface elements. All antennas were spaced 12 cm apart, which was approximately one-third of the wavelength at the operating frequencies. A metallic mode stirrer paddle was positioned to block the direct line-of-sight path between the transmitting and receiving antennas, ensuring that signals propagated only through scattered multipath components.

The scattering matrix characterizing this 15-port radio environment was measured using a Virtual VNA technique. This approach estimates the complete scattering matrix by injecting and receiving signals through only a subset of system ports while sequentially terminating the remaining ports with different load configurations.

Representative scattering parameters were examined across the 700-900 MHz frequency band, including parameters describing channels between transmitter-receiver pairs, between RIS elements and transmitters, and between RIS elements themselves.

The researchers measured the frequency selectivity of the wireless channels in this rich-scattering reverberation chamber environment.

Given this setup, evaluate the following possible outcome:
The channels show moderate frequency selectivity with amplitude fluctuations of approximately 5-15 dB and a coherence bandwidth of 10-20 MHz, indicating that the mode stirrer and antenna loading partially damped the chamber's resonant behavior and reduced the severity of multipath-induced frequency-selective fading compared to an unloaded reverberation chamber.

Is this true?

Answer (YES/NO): NO